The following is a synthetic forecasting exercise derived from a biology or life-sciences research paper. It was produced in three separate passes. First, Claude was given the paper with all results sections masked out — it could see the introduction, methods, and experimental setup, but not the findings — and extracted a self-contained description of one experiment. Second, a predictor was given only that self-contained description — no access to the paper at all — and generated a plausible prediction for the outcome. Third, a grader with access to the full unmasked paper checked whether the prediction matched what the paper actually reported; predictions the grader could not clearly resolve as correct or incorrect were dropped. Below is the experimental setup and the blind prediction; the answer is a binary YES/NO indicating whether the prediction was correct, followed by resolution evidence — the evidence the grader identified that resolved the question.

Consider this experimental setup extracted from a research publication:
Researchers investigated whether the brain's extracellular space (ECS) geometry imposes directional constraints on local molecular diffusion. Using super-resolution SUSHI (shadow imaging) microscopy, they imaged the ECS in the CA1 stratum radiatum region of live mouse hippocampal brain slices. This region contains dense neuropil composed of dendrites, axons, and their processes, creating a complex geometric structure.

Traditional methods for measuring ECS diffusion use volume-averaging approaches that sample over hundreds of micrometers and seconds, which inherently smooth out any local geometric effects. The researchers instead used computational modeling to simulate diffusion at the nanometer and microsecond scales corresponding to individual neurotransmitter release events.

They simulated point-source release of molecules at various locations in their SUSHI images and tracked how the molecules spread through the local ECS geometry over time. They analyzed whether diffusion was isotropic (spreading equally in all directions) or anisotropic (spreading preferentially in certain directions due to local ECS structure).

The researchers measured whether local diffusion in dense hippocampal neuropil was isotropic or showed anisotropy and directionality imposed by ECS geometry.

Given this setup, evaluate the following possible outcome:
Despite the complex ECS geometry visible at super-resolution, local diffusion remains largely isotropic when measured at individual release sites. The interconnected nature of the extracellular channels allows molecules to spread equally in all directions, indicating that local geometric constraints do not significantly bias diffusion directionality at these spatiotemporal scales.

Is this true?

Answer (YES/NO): NO